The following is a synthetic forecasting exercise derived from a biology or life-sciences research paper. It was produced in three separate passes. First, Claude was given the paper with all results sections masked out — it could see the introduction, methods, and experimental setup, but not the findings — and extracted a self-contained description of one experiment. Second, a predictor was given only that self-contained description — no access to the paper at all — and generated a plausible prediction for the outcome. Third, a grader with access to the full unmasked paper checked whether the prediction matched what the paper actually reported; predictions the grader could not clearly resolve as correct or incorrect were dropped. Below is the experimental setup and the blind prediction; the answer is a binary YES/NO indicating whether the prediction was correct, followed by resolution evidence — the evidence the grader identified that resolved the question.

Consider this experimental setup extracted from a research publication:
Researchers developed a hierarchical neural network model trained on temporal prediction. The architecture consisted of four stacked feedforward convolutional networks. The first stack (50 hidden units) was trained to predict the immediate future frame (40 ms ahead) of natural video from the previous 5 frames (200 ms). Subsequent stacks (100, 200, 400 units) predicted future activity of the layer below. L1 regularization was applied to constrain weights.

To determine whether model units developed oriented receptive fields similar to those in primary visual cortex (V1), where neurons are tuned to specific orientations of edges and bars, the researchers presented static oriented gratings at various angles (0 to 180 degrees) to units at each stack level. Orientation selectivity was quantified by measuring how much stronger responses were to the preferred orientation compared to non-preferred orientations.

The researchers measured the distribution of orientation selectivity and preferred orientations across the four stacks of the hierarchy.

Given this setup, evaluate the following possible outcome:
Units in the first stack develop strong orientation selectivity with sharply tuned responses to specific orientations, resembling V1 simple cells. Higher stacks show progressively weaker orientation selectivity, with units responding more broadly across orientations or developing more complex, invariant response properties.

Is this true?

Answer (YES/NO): NO